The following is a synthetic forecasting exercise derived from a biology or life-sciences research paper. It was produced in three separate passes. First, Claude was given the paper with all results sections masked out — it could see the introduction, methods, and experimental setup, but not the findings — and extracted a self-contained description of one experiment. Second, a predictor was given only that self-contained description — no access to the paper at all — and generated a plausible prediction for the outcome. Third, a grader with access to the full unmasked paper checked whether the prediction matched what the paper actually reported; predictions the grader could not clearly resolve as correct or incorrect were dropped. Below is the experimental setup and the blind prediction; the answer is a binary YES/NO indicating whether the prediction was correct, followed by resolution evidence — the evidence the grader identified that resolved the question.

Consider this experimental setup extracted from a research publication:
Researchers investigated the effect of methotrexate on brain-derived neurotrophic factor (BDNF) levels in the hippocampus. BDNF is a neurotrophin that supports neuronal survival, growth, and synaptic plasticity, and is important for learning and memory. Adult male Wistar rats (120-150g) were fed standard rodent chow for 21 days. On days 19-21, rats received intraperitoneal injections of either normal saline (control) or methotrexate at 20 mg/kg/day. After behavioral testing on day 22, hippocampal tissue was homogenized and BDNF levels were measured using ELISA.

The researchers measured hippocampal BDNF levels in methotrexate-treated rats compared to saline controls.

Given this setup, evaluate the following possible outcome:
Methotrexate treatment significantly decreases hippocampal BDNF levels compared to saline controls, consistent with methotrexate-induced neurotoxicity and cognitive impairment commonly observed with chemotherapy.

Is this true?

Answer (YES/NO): YES